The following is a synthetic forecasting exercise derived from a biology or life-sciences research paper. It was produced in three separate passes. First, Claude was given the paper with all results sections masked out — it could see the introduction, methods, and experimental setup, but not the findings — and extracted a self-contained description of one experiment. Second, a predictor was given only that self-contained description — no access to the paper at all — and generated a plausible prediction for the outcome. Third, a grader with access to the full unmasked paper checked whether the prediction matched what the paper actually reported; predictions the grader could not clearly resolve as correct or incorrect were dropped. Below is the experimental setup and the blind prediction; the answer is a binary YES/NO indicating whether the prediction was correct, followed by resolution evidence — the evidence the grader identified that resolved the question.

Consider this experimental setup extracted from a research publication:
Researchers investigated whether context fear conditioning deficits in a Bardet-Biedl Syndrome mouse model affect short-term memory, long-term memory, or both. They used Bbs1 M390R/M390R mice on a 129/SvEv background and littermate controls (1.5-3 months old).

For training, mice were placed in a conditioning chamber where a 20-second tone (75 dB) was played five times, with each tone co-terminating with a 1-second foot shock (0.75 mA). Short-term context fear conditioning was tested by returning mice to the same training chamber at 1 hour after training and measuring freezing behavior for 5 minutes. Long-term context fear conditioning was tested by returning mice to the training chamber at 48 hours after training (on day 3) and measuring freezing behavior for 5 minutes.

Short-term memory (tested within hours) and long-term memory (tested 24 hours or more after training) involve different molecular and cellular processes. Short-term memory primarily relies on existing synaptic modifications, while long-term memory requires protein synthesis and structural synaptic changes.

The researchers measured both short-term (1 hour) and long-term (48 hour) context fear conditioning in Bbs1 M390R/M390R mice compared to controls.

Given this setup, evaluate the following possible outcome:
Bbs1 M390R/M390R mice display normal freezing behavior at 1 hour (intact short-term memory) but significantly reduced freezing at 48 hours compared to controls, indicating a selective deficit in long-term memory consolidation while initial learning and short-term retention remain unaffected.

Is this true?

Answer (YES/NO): YES